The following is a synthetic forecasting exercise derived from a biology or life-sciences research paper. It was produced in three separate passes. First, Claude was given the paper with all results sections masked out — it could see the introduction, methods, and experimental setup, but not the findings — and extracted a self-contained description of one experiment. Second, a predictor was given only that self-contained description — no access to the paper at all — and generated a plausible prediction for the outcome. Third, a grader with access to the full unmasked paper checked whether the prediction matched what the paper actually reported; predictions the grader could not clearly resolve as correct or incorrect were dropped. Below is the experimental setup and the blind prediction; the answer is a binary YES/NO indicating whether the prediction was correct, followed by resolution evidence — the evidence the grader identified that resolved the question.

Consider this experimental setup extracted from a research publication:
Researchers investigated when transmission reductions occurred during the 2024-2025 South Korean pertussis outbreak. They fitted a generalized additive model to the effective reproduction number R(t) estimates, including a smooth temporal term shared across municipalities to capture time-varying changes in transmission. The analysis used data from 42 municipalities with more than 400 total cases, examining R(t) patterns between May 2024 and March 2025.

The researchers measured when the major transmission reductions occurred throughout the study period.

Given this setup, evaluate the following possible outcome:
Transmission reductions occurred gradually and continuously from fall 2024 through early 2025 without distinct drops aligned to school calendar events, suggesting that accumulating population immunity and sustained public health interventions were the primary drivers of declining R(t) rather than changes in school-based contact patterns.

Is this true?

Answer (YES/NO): NO